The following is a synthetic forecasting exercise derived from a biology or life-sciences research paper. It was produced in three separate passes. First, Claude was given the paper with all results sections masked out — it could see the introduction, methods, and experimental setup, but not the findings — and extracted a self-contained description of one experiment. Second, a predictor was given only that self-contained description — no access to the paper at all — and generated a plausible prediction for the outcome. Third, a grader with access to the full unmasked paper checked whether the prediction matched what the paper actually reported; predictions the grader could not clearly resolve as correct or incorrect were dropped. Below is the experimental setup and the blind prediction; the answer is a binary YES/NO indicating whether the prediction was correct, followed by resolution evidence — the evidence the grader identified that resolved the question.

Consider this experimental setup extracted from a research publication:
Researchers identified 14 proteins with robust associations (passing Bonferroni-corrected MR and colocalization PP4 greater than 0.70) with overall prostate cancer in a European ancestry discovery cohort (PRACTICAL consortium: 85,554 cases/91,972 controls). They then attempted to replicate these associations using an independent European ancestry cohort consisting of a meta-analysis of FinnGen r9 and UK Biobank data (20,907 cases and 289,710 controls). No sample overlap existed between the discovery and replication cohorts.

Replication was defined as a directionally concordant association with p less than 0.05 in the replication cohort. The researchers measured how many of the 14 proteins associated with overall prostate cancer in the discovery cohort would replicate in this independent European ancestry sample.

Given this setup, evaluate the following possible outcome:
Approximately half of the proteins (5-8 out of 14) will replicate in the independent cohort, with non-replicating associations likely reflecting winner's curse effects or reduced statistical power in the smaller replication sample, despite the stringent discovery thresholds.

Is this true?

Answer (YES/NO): NO